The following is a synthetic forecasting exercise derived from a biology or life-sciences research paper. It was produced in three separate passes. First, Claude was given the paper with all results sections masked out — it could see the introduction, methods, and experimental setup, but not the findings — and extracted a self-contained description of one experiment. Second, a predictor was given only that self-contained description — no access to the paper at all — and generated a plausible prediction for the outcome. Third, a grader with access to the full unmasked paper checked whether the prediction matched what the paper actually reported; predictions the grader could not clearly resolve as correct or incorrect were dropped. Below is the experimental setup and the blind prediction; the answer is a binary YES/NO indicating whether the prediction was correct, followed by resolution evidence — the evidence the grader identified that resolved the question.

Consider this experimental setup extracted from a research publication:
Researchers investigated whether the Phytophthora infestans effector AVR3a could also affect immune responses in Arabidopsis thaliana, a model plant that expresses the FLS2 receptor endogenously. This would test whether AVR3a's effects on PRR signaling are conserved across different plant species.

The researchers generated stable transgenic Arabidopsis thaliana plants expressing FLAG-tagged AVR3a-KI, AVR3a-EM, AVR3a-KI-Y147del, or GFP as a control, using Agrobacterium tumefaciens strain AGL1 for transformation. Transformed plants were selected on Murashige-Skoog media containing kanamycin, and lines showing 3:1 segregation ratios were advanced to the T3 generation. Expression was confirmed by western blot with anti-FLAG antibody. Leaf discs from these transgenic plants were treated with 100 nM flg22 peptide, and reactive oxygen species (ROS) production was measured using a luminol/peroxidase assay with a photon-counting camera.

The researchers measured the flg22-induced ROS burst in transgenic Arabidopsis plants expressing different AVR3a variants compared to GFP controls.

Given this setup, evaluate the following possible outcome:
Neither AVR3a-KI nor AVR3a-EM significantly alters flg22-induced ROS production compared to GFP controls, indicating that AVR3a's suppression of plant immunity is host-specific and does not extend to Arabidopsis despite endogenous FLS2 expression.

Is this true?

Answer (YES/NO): NO